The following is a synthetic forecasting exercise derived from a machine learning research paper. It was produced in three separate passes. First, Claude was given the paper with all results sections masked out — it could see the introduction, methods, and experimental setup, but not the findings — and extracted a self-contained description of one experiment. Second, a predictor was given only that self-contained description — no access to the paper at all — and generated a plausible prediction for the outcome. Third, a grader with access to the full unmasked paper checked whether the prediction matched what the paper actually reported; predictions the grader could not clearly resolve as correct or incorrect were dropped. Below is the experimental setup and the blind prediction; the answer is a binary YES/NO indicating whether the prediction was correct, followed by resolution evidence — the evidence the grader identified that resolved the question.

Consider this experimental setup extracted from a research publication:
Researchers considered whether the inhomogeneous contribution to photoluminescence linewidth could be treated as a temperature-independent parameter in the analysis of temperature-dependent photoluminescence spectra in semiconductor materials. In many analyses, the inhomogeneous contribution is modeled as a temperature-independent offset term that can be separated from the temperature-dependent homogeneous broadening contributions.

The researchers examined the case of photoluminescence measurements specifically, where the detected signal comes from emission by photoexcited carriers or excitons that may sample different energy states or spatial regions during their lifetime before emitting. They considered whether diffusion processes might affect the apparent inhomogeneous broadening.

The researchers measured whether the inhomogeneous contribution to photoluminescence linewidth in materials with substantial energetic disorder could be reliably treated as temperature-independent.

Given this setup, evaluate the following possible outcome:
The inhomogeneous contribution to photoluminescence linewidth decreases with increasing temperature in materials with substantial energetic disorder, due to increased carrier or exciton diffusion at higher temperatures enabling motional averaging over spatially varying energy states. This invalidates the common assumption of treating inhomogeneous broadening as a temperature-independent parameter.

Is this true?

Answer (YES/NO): NO